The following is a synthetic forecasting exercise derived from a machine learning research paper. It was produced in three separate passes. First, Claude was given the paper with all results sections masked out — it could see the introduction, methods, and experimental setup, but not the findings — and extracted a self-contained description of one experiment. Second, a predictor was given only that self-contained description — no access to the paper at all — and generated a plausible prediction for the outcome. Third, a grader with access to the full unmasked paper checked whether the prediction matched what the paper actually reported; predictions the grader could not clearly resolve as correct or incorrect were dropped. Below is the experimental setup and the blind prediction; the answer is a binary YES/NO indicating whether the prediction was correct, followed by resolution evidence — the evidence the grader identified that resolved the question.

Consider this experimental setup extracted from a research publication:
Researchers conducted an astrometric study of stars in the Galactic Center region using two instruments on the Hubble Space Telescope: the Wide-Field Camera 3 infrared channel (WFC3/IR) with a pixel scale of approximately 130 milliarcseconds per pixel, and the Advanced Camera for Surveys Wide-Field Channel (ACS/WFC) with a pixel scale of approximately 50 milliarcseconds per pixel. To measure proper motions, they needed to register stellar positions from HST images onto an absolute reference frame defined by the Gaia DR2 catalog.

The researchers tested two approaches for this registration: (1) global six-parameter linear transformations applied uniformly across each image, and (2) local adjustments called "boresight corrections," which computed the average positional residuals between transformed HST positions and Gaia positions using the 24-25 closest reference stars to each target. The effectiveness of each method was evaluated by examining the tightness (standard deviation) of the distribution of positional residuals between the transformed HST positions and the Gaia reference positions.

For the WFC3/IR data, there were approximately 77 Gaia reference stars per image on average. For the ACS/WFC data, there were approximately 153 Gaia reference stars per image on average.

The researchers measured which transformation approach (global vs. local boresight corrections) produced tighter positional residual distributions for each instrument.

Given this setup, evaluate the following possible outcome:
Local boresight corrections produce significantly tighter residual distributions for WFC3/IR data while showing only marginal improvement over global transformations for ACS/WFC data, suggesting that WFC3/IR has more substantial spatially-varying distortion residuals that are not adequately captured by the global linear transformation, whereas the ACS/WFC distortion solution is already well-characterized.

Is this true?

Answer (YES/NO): NO